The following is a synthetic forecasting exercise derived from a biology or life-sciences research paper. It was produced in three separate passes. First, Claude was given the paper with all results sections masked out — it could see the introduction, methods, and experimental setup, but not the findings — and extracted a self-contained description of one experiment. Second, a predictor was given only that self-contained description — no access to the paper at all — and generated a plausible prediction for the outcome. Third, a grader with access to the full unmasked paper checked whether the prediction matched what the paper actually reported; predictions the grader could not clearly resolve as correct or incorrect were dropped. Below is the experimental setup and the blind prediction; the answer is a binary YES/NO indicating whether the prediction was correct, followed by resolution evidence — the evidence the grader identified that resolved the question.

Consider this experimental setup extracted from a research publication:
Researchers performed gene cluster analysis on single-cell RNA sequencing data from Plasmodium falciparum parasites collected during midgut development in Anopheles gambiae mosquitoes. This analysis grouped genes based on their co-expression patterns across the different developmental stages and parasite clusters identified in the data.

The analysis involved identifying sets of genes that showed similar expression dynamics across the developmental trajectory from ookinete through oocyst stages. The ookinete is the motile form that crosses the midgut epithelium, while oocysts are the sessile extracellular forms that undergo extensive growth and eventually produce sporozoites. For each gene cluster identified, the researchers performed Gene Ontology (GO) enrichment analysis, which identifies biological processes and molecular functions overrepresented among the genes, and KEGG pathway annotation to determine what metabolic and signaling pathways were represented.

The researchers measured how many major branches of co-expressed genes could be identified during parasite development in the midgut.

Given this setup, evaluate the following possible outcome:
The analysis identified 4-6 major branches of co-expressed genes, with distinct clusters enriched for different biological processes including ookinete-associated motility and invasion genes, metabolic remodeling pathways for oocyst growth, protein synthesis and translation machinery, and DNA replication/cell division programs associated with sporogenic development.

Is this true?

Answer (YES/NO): YES